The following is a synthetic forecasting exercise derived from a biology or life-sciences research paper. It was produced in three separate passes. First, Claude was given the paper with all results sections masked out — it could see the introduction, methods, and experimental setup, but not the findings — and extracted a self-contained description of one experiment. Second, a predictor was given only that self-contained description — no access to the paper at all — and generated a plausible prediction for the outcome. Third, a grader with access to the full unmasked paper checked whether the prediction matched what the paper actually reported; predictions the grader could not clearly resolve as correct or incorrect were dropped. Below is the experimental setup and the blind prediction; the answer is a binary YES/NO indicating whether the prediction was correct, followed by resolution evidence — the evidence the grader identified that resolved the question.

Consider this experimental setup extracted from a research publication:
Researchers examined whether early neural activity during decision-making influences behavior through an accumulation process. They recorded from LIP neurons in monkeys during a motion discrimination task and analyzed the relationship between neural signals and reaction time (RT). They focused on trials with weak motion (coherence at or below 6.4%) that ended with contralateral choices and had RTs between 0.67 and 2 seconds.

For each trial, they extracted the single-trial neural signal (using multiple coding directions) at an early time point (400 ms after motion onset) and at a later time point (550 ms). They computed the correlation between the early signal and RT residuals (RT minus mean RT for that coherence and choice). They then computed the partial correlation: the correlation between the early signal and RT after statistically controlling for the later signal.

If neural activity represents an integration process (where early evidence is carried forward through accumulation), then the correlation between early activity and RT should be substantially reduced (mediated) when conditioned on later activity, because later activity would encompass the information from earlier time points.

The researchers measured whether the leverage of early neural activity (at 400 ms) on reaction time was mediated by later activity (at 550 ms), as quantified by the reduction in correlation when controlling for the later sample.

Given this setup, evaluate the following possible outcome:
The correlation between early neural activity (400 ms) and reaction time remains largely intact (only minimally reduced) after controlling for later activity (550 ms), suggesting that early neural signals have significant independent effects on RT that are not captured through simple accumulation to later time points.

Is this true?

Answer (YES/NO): NO